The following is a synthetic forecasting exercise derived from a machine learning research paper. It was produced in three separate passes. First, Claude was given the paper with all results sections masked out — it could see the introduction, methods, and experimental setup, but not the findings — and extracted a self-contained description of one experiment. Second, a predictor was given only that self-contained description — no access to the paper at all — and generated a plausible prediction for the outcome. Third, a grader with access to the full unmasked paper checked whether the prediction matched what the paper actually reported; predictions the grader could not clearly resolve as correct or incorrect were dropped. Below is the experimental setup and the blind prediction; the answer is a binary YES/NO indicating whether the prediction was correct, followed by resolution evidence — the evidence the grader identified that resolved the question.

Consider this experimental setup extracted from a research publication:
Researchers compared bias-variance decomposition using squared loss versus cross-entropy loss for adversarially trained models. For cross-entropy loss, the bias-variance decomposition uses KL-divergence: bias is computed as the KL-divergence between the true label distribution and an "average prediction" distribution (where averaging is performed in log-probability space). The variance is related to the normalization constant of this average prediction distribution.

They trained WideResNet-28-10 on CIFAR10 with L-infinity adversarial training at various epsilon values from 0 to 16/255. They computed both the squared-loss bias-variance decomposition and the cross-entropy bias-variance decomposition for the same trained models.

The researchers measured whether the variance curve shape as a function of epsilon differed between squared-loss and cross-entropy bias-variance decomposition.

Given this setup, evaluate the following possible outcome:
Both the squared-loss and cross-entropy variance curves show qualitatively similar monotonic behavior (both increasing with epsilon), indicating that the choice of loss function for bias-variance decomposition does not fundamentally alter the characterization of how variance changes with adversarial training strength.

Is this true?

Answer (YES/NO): NO